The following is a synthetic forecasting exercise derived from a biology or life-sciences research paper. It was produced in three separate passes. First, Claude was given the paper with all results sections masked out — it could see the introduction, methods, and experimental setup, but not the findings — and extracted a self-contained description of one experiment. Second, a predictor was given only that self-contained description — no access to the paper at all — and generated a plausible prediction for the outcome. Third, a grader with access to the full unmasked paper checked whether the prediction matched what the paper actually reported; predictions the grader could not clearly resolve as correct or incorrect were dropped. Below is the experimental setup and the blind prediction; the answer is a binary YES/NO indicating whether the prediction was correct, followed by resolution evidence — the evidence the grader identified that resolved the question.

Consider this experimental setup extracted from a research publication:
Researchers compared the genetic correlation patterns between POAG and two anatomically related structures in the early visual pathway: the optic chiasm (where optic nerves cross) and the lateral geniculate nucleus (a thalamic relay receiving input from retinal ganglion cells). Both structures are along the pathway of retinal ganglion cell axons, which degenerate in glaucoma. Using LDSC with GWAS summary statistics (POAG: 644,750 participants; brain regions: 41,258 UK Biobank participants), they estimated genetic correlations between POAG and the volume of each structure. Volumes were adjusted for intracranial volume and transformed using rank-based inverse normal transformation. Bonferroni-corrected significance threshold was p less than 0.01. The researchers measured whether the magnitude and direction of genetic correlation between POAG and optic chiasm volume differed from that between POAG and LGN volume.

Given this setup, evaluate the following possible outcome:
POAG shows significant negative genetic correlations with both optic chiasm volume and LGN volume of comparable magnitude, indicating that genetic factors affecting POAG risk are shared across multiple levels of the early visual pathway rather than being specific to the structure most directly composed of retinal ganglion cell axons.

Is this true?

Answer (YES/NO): NO